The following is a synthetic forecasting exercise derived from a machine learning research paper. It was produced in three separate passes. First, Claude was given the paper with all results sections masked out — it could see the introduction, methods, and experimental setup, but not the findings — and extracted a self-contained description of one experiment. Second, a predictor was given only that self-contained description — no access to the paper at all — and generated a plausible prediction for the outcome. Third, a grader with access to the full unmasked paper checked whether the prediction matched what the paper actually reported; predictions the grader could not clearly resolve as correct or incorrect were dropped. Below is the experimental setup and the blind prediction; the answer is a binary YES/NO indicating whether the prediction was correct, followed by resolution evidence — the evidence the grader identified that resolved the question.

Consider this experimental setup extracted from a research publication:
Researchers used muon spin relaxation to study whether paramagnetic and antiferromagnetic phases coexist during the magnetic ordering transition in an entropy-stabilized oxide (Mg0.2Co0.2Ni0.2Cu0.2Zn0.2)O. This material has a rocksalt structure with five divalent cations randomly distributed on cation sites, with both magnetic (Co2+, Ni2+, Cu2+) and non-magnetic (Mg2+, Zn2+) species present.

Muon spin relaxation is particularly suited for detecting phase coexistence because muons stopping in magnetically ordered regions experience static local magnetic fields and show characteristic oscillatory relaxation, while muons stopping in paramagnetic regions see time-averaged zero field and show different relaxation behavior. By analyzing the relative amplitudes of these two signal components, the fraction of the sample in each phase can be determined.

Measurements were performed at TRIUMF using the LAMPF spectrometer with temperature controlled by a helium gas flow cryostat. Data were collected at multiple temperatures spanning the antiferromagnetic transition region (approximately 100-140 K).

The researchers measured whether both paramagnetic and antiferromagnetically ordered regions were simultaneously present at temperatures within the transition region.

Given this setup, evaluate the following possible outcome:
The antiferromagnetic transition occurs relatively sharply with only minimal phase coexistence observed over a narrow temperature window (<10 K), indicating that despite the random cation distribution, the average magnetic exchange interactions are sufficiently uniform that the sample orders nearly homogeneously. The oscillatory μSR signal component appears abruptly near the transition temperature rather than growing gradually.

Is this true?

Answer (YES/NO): NO